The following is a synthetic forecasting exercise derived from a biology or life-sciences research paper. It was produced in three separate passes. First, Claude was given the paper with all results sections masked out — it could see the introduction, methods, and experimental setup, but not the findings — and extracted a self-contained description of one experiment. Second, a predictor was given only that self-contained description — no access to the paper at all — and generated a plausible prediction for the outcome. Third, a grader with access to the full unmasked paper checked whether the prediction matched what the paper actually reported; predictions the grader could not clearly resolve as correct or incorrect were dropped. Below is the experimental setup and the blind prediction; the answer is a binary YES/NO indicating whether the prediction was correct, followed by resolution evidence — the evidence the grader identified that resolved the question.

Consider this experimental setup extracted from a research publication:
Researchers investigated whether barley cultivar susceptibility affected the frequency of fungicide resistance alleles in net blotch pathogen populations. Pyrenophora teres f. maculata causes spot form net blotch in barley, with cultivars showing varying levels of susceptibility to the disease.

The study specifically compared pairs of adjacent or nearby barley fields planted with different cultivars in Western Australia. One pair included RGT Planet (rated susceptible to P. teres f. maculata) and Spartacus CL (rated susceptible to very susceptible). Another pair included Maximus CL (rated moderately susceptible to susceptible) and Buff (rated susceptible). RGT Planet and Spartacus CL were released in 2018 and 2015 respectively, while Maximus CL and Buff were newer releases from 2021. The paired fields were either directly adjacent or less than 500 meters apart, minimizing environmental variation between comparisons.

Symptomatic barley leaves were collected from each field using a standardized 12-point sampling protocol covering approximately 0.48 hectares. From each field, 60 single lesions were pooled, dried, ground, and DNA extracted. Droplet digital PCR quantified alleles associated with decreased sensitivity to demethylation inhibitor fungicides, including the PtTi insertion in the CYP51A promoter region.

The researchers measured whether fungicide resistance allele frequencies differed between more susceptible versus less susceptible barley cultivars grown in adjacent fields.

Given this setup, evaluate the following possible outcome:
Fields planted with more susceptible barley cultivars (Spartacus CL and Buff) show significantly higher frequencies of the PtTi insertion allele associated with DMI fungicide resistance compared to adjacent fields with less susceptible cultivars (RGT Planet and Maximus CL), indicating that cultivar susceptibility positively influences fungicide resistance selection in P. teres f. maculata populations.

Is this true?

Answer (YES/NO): NO